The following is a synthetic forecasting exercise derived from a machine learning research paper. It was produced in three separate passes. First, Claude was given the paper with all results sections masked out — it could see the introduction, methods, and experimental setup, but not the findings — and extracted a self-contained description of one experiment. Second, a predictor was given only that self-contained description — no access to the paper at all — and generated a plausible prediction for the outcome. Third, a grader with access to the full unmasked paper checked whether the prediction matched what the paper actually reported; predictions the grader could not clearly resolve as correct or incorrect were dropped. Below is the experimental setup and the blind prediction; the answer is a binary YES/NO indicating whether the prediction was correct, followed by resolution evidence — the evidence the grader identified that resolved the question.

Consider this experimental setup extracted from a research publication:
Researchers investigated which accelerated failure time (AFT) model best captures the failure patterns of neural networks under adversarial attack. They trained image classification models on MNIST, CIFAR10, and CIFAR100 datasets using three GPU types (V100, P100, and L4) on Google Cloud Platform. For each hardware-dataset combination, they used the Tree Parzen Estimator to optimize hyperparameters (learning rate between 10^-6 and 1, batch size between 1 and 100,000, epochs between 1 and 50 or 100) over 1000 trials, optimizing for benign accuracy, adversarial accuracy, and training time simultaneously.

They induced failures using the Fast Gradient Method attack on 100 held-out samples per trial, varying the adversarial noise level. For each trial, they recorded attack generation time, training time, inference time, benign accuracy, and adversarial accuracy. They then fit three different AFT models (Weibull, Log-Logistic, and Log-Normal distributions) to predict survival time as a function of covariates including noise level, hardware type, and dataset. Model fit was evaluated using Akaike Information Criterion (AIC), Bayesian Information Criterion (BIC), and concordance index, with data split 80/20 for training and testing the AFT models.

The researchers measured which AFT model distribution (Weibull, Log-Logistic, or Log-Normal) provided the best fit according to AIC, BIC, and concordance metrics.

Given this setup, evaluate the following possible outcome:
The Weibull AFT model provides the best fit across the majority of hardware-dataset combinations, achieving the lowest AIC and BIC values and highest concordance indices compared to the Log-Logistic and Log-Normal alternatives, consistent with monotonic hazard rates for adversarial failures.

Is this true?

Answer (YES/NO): NO